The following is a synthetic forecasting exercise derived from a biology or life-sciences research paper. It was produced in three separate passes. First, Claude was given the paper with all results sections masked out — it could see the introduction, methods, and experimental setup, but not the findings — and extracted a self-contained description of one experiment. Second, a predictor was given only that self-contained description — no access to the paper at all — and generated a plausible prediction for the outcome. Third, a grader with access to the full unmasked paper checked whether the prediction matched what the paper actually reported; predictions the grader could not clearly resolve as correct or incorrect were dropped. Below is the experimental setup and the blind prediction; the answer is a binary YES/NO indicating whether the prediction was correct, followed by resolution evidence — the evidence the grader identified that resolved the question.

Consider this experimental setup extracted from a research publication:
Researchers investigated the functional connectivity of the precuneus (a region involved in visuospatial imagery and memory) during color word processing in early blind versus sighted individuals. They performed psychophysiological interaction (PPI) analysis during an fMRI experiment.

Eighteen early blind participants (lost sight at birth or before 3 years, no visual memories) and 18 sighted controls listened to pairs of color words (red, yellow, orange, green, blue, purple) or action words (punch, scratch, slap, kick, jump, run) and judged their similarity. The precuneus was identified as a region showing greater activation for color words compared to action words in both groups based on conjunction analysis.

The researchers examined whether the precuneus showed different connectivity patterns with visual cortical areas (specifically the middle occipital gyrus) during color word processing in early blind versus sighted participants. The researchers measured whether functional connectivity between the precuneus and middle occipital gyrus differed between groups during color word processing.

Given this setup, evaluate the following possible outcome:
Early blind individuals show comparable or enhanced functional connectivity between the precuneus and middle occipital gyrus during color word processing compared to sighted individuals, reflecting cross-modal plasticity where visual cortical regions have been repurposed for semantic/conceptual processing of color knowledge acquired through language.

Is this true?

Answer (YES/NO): YES